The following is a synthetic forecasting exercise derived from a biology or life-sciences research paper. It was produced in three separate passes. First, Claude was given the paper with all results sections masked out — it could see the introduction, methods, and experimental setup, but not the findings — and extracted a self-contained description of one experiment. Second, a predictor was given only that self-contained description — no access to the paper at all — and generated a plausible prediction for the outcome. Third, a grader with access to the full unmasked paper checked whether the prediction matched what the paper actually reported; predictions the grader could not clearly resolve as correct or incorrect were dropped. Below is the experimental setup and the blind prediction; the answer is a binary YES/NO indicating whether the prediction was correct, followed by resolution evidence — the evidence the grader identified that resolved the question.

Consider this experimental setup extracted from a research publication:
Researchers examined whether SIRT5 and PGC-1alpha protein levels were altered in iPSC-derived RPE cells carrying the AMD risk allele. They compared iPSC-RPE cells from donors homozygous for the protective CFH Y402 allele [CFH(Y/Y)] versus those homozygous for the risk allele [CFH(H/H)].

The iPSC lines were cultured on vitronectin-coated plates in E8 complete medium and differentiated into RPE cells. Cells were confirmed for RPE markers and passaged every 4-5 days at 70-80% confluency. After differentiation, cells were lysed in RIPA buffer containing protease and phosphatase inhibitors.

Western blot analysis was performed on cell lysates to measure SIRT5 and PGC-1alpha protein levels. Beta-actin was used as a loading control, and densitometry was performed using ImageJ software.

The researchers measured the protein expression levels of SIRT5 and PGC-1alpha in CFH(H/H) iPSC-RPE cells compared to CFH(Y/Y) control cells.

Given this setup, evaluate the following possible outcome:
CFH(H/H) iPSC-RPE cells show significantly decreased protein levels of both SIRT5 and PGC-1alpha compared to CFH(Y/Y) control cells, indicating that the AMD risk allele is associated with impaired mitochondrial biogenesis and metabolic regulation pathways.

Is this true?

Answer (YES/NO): YES